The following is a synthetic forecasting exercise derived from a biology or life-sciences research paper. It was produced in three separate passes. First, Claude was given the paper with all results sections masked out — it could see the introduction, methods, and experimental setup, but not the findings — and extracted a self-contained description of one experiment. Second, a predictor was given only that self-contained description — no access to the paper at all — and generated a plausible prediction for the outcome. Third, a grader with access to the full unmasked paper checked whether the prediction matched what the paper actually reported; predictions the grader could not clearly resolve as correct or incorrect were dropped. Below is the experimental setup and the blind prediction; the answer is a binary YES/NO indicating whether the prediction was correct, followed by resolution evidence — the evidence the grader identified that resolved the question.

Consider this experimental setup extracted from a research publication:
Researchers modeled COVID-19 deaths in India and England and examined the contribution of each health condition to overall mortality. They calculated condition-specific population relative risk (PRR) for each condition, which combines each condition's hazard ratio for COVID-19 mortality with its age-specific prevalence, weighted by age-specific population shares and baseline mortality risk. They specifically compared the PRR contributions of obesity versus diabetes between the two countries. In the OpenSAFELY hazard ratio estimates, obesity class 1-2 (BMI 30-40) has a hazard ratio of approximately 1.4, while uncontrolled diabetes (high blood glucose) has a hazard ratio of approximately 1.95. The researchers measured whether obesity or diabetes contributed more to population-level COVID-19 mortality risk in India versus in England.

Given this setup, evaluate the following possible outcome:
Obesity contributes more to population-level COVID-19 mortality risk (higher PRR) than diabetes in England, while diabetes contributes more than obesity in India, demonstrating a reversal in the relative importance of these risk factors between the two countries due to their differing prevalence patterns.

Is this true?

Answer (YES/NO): YES